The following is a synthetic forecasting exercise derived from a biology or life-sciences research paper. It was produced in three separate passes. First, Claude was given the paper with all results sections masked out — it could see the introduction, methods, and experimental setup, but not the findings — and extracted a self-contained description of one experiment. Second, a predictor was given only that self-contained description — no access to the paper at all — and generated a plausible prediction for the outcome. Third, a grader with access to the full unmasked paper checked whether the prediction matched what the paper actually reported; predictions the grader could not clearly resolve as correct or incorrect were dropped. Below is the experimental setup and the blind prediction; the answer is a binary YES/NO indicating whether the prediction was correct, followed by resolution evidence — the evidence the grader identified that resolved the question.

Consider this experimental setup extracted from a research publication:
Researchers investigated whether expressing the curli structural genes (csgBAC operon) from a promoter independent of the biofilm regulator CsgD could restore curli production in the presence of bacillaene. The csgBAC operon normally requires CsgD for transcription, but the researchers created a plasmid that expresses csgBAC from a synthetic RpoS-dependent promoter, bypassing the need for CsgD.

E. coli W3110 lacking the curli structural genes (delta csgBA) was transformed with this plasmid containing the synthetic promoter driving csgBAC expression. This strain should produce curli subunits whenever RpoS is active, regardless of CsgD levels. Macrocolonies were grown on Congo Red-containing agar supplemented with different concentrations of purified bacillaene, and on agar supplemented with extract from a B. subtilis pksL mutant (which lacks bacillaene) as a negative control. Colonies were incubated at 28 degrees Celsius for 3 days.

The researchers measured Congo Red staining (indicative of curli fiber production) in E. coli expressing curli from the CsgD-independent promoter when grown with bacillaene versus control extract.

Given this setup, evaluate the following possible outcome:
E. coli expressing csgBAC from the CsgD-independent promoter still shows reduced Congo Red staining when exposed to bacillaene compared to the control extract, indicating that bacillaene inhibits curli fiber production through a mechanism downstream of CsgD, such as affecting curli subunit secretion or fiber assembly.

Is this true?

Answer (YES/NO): YES